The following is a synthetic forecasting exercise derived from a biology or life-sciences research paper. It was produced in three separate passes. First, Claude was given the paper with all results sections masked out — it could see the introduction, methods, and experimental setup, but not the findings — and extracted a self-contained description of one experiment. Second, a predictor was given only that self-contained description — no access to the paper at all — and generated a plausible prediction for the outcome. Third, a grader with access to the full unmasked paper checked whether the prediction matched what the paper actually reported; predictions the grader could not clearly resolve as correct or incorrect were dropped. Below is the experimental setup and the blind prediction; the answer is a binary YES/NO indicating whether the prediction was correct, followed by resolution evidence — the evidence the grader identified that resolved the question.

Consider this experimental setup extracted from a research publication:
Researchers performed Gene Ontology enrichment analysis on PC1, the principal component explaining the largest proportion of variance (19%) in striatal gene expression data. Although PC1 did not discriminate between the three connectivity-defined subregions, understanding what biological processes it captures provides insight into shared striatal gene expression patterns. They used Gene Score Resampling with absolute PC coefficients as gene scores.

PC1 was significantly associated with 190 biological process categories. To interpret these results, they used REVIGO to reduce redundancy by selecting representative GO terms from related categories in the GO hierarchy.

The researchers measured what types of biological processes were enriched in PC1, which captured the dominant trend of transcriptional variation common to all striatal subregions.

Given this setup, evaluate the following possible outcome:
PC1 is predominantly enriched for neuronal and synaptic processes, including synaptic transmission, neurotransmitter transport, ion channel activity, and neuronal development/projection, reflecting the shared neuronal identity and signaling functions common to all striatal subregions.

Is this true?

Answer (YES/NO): NO